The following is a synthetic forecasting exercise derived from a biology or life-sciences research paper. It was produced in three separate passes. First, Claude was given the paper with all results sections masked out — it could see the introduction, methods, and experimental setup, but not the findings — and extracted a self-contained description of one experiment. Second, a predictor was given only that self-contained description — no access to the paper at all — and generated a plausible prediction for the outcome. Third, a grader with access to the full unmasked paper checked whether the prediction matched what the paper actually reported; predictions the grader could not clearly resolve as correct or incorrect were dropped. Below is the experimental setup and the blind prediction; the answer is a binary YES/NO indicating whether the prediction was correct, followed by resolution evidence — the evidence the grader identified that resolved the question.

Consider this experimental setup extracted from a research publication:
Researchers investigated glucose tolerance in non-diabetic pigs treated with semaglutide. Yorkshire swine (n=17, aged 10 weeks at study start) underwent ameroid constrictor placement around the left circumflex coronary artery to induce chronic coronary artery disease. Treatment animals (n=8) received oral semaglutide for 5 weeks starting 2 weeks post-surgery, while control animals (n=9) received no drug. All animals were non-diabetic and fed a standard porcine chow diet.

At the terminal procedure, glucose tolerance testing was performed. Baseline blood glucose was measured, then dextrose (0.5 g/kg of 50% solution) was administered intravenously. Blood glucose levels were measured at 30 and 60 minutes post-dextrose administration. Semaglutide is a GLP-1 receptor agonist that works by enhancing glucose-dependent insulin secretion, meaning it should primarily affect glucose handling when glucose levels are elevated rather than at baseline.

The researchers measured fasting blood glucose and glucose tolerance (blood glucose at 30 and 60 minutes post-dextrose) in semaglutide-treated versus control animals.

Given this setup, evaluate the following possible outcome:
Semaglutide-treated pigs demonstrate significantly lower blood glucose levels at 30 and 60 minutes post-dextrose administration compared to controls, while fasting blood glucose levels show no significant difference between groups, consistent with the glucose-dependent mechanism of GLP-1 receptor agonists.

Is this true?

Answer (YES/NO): NO